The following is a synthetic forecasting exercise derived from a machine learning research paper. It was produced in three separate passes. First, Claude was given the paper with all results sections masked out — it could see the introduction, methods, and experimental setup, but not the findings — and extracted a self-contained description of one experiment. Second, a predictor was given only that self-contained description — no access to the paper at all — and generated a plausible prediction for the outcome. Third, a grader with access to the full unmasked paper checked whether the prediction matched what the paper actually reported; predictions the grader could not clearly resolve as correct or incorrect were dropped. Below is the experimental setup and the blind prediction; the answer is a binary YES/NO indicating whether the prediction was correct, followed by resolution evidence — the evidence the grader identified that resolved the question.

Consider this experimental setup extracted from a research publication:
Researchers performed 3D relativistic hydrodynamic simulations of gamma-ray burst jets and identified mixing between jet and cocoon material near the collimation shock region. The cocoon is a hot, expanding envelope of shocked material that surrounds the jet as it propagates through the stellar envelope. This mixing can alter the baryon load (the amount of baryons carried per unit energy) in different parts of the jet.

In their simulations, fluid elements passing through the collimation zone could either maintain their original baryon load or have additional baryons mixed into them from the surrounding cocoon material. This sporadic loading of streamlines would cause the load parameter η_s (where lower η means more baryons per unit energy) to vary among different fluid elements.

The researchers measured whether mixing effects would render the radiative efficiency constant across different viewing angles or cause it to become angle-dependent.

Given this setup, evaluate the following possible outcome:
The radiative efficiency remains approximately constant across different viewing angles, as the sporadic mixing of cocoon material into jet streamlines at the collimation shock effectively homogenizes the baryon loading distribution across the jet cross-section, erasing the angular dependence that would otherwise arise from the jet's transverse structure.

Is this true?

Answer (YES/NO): NO